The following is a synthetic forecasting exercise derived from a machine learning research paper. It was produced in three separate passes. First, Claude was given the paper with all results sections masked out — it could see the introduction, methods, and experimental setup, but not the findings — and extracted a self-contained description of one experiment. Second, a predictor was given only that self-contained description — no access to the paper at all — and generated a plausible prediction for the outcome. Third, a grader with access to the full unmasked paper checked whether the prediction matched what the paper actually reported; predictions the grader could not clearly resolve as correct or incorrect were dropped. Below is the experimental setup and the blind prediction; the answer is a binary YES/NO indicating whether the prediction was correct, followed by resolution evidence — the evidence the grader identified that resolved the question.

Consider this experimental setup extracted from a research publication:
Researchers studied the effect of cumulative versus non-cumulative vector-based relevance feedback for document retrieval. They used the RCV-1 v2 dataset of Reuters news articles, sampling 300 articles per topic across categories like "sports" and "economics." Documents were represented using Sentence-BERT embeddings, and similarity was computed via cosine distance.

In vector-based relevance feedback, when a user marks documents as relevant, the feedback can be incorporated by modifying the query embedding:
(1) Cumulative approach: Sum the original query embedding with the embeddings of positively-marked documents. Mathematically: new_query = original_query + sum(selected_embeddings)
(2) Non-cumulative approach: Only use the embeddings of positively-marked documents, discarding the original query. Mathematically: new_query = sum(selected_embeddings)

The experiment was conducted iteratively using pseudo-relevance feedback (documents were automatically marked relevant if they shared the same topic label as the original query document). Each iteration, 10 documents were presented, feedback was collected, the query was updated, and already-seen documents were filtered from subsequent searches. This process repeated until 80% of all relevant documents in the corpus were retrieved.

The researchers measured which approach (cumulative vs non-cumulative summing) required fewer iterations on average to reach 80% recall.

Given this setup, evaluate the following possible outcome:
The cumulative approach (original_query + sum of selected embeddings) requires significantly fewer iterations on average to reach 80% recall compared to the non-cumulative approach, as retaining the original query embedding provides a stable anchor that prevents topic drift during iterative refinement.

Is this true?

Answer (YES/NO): YES